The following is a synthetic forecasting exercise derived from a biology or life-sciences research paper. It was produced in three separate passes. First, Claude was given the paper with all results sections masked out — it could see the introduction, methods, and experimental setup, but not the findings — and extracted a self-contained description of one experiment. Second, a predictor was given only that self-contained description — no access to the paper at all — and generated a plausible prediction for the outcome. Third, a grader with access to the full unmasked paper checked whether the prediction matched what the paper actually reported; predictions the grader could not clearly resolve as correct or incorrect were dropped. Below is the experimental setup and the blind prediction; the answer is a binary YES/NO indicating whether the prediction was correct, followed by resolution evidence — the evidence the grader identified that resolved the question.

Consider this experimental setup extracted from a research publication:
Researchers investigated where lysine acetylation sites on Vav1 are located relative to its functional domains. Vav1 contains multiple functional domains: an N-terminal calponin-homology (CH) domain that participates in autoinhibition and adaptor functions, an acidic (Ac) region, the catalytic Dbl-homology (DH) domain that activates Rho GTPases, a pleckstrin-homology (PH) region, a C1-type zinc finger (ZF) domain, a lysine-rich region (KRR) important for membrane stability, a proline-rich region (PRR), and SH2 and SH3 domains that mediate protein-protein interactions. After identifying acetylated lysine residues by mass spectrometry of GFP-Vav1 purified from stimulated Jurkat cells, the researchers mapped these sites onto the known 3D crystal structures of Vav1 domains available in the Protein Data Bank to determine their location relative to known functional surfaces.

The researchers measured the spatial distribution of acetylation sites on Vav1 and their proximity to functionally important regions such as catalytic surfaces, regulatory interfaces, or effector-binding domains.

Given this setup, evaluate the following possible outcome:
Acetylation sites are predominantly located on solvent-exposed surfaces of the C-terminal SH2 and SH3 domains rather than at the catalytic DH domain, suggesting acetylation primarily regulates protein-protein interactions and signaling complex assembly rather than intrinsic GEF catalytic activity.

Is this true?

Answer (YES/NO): NO